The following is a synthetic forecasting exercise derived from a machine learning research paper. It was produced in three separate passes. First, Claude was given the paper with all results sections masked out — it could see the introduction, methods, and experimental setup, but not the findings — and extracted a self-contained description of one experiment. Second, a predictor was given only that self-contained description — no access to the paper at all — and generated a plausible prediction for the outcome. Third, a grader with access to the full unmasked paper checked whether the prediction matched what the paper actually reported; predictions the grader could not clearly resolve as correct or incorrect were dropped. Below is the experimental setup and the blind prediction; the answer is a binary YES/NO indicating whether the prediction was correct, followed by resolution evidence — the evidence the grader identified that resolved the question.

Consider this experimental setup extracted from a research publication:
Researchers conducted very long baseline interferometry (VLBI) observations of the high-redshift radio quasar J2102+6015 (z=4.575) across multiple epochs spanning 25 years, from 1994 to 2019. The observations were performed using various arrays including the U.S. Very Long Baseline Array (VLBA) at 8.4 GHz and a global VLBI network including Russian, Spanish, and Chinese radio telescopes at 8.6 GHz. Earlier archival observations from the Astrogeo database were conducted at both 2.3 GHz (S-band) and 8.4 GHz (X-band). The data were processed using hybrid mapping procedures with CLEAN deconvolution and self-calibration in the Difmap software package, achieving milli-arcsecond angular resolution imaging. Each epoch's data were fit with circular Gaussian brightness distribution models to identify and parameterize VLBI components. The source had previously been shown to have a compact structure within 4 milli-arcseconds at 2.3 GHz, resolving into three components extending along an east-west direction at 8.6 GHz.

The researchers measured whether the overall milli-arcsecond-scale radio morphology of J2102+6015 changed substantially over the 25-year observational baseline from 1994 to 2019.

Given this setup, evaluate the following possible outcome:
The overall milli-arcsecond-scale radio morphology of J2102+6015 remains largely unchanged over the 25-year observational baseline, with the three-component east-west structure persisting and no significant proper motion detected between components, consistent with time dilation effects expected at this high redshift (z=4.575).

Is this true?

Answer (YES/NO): NO